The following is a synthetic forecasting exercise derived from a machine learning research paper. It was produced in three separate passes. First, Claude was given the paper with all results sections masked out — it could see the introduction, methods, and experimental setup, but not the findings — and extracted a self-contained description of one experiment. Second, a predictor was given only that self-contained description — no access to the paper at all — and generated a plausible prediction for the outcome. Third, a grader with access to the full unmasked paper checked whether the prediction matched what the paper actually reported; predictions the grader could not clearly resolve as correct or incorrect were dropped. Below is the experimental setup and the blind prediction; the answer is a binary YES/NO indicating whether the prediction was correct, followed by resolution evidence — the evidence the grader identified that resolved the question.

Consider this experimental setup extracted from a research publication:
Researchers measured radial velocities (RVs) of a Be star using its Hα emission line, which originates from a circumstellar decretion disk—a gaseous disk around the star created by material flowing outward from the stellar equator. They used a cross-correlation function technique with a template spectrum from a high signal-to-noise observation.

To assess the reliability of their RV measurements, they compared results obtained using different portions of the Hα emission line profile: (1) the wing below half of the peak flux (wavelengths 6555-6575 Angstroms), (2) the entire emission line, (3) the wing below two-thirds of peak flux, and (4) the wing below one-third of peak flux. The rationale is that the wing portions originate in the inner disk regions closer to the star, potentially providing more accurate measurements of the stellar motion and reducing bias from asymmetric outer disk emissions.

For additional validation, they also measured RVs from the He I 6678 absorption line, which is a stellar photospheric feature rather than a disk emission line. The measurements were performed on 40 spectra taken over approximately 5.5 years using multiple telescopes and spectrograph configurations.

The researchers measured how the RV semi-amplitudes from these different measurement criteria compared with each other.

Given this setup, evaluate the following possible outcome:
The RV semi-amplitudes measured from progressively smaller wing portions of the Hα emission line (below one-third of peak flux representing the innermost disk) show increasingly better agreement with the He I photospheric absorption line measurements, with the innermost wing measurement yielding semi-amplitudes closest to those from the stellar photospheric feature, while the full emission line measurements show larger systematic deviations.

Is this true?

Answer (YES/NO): NO